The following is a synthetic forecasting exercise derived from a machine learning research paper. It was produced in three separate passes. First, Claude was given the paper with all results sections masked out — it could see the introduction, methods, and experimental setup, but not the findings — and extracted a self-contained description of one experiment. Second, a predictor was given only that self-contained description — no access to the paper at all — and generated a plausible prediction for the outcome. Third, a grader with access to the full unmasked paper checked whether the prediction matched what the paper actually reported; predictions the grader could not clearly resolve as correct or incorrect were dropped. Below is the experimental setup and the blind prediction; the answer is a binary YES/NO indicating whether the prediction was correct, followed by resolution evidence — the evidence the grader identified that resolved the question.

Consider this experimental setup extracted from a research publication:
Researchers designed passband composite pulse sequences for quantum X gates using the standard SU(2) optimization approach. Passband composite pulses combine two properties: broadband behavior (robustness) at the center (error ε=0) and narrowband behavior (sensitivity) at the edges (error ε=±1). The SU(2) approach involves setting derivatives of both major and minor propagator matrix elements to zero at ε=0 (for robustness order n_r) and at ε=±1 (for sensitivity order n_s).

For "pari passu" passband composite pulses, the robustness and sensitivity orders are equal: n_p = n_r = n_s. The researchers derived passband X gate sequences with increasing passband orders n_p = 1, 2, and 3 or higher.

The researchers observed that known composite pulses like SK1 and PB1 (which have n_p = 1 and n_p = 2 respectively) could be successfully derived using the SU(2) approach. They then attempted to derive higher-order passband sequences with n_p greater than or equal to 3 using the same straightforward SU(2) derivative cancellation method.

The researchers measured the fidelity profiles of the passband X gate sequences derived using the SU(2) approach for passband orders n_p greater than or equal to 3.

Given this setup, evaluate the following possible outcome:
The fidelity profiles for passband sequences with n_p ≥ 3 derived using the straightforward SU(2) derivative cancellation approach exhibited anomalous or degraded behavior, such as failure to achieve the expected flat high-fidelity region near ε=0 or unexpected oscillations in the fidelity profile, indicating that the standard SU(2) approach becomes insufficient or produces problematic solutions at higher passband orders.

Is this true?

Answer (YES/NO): YES